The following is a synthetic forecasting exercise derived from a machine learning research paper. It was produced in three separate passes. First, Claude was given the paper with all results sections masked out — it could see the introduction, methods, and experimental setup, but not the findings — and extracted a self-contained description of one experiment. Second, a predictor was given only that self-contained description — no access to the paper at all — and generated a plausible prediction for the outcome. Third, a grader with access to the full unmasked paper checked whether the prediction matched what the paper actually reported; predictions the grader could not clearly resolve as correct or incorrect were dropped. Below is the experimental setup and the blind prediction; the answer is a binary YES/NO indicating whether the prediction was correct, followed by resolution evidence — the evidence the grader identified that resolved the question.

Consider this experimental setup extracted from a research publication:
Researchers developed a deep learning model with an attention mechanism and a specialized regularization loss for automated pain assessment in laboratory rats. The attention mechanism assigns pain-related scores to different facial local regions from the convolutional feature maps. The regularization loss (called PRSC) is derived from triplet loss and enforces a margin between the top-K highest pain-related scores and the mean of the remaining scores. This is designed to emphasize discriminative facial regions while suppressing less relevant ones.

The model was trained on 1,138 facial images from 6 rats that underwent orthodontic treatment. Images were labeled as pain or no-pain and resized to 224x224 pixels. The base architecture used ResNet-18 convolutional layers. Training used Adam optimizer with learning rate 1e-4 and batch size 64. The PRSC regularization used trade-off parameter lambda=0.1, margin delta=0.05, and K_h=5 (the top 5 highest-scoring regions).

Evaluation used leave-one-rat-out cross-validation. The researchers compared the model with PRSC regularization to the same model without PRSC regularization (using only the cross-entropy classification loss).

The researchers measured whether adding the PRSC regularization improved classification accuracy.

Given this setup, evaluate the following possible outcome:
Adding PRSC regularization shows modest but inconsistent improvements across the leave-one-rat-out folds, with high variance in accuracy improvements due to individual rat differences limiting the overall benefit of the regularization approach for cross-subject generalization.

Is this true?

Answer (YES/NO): YES